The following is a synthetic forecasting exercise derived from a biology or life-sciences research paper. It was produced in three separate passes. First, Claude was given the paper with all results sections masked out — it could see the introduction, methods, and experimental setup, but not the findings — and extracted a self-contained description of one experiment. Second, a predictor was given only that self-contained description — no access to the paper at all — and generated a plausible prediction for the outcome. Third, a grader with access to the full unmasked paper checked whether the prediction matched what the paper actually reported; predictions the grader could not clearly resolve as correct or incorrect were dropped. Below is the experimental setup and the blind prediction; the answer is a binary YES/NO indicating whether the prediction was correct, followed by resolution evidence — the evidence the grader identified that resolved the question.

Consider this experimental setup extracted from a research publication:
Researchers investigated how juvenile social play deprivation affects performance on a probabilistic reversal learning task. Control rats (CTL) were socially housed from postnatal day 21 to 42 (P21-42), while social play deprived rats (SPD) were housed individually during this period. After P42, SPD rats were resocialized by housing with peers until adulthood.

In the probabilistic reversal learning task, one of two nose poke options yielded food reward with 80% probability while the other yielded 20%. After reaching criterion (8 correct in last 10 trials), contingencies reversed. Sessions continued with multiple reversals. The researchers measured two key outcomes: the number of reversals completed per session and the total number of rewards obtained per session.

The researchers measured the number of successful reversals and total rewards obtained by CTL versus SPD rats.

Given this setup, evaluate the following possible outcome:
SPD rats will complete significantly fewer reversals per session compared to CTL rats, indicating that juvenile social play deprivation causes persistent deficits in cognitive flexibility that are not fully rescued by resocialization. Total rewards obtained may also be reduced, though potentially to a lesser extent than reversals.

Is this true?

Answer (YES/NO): NO